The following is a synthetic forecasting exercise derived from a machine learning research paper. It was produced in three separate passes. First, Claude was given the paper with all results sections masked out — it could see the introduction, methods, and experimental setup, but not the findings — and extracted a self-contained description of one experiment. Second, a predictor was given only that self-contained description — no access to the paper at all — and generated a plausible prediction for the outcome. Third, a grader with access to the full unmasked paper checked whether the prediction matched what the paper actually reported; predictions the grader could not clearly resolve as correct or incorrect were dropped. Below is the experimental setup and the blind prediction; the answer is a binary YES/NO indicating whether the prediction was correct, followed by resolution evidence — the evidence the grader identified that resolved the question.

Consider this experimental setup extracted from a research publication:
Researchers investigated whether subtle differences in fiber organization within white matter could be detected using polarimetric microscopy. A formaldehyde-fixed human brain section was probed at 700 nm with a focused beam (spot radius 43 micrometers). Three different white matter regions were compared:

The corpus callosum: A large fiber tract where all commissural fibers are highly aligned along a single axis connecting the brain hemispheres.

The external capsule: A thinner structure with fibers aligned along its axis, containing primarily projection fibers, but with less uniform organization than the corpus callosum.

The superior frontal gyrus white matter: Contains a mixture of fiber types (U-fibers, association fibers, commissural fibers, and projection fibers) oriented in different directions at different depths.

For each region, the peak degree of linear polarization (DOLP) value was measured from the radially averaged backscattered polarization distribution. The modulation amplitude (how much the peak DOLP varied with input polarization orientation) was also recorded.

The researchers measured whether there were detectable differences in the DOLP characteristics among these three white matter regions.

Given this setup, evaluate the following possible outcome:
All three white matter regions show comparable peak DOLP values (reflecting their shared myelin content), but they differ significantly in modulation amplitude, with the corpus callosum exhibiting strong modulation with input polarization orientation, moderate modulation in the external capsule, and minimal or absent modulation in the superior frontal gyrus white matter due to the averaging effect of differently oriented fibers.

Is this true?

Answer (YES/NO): NO